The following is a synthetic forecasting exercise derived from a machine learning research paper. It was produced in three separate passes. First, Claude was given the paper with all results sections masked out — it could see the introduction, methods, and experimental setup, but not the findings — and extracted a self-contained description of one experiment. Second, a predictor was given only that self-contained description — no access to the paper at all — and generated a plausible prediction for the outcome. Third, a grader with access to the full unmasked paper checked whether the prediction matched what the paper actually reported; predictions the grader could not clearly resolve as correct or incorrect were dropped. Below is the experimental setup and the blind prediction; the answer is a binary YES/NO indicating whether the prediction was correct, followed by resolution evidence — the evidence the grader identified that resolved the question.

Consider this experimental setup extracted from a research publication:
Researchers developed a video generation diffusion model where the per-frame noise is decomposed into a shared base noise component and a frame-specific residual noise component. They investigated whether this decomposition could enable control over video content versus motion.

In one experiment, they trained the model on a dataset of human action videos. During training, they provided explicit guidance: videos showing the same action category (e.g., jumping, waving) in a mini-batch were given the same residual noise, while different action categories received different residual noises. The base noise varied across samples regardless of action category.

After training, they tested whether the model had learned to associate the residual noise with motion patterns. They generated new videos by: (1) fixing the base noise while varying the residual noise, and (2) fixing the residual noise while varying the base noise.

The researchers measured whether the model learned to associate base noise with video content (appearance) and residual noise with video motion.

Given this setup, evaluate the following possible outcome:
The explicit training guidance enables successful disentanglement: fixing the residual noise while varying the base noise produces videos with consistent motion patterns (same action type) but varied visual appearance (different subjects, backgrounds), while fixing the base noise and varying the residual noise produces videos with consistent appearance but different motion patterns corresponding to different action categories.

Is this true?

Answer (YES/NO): YES